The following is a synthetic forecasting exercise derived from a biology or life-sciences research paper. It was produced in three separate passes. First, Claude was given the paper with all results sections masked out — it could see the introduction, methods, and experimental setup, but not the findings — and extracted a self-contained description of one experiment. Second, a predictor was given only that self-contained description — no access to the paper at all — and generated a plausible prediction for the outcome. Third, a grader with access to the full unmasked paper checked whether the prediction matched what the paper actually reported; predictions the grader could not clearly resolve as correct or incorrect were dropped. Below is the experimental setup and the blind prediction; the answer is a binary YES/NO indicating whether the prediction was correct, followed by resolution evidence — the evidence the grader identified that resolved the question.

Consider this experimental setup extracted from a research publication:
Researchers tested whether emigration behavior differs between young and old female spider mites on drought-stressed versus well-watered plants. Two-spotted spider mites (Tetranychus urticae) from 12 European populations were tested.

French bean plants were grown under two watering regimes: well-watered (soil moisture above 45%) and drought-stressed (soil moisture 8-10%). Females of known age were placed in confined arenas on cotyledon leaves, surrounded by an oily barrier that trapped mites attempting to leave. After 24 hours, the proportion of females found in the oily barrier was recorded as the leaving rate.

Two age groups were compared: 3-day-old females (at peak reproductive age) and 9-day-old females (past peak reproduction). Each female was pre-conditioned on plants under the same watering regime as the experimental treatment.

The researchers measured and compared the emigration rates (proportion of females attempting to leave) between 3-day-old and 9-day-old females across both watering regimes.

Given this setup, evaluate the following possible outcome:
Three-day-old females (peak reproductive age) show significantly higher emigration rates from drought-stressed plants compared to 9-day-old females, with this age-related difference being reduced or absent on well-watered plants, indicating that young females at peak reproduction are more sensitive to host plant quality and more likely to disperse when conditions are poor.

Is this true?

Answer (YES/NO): NO